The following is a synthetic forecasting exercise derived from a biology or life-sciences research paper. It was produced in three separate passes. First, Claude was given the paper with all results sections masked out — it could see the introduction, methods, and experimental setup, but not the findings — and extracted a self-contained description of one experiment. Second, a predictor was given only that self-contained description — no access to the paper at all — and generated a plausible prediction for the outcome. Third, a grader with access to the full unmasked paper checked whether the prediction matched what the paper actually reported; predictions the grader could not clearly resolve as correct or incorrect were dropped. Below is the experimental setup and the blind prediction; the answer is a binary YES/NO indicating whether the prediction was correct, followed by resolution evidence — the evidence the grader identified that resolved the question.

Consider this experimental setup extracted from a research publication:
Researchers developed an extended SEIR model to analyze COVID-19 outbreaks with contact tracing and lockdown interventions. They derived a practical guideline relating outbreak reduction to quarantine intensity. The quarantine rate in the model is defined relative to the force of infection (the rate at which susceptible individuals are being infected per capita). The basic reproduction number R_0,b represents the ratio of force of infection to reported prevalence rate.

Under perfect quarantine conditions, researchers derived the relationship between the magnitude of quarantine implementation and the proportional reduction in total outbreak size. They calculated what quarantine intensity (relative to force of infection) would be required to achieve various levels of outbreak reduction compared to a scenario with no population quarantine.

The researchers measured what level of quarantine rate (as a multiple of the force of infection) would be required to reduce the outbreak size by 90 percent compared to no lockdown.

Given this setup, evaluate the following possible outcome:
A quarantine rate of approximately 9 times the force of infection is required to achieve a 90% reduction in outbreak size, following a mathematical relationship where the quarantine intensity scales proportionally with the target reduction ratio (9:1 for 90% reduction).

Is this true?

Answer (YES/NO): YES